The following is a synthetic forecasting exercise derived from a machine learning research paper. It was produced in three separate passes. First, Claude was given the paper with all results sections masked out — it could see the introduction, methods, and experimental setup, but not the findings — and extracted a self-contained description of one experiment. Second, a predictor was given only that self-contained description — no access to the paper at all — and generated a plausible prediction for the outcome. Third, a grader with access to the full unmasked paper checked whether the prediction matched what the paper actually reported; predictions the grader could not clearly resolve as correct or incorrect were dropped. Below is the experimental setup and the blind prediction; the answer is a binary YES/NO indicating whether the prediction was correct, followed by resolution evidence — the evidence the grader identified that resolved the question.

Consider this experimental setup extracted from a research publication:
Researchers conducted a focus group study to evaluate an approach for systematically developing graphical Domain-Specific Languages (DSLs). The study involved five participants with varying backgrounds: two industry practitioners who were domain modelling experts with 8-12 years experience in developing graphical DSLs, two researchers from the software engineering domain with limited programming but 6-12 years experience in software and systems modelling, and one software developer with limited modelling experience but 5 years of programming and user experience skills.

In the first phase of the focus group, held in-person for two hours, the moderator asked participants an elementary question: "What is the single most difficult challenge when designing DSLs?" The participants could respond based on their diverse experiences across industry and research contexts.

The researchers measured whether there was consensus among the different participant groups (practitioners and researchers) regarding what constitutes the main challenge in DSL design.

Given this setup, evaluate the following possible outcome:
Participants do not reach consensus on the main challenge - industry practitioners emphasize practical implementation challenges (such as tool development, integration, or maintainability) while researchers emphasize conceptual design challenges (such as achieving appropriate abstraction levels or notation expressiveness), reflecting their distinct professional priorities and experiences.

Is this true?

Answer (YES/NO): NO